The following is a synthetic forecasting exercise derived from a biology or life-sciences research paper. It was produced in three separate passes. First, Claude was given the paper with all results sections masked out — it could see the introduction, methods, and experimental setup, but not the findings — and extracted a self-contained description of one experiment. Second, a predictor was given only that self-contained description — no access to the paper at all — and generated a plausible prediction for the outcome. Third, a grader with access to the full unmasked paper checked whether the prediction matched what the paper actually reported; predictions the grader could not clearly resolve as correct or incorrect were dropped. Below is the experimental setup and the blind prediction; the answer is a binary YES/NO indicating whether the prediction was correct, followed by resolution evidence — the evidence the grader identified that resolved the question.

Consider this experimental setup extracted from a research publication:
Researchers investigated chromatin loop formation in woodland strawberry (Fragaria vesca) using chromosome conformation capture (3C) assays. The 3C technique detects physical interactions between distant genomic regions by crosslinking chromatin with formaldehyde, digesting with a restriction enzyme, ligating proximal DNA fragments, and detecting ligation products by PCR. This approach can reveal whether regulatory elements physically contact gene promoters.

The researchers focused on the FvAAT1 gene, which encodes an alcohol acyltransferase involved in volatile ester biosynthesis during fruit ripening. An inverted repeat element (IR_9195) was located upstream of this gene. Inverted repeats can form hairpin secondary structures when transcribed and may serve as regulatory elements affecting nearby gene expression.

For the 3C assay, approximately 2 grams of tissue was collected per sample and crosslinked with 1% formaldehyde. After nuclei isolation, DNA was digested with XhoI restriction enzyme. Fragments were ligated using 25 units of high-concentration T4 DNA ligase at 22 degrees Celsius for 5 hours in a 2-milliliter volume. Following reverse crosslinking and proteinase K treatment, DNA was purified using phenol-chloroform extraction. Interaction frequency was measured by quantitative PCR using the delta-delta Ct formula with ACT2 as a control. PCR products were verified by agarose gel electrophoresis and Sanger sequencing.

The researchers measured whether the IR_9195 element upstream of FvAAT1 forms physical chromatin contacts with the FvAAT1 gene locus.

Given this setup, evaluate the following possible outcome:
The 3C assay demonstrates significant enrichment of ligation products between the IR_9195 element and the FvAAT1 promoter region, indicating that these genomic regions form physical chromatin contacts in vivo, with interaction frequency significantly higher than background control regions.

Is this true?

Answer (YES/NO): YES